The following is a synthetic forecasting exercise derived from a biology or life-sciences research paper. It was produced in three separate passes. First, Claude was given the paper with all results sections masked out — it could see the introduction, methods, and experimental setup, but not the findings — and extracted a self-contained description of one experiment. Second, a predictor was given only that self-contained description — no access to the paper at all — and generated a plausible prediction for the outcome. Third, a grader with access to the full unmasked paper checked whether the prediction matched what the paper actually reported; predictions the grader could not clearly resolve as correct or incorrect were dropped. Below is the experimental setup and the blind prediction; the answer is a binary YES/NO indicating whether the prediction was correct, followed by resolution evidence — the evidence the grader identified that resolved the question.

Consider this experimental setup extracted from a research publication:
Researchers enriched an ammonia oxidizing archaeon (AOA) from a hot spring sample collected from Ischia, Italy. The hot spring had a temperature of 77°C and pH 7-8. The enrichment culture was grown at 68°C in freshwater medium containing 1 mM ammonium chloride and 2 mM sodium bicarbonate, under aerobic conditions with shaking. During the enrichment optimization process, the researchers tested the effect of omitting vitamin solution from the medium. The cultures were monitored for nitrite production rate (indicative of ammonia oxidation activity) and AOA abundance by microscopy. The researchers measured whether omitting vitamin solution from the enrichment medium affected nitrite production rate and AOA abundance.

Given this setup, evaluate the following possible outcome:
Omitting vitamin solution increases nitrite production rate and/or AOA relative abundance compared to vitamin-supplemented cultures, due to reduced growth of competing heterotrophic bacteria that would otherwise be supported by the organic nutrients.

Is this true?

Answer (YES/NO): YES